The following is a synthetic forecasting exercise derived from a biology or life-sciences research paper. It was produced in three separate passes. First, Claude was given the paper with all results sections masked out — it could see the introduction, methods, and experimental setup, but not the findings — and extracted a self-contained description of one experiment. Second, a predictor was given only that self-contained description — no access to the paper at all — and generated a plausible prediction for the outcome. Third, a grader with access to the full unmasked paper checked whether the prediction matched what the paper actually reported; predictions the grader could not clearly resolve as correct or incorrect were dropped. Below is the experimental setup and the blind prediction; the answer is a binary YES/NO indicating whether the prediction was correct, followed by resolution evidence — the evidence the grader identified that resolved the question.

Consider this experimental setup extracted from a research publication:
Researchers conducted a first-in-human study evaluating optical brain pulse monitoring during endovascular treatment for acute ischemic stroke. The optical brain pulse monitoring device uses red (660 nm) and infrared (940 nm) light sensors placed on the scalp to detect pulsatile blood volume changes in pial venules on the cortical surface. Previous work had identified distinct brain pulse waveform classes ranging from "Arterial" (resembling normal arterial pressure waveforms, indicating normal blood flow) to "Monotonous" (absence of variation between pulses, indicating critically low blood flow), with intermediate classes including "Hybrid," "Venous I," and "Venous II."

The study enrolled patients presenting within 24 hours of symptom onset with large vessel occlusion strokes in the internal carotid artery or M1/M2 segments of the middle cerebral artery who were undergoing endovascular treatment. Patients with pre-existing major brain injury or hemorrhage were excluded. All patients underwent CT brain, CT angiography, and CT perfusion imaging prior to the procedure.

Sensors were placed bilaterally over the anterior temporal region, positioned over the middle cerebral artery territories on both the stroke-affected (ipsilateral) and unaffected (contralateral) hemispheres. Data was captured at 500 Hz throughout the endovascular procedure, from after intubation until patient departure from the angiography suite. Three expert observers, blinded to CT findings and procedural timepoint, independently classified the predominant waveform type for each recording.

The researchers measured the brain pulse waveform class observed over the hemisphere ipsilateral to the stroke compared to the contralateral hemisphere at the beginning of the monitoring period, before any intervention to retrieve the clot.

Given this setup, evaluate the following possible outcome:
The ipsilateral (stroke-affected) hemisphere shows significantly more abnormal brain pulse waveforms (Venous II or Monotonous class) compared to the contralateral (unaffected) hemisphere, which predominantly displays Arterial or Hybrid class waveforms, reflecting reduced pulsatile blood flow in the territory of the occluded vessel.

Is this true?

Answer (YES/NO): NO